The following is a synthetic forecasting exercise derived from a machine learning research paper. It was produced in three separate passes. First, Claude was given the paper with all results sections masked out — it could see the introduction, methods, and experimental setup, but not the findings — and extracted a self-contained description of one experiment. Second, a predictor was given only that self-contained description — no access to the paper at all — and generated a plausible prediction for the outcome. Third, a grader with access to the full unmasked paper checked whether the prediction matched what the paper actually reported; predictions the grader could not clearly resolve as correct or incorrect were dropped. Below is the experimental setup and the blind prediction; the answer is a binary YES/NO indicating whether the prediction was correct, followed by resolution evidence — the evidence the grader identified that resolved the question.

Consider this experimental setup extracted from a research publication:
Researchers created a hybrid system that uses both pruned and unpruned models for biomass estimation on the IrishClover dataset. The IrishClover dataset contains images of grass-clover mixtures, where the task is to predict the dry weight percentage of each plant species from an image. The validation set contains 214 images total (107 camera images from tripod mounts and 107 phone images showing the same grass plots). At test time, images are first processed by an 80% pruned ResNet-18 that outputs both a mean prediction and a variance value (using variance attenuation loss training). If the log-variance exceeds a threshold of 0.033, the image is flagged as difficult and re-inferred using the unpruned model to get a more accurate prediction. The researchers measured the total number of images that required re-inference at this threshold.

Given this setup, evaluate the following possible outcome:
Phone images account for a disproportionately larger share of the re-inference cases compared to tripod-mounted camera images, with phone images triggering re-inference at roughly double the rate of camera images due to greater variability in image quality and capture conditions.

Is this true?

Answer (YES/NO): YES